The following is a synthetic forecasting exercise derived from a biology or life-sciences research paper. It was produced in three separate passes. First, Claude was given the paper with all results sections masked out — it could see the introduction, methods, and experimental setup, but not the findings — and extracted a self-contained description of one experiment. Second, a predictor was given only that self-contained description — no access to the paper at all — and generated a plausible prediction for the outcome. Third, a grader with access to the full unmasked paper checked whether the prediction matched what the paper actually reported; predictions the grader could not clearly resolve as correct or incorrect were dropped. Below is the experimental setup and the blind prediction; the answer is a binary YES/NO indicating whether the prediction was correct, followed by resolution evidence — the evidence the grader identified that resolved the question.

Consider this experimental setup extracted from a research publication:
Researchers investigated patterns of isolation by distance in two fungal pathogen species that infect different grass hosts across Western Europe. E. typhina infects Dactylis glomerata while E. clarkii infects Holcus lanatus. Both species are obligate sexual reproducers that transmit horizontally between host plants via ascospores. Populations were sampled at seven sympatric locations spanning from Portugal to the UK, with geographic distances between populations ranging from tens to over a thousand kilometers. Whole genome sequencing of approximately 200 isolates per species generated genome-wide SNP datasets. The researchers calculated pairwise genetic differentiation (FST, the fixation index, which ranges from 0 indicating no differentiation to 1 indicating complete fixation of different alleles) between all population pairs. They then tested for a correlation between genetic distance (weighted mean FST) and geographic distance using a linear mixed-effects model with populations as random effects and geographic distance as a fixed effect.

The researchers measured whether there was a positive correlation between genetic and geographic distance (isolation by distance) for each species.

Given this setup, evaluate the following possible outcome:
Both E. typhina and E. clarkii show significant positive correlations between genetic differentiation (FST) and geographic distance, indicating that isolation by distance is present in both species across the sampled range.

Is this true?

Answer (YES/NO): YES